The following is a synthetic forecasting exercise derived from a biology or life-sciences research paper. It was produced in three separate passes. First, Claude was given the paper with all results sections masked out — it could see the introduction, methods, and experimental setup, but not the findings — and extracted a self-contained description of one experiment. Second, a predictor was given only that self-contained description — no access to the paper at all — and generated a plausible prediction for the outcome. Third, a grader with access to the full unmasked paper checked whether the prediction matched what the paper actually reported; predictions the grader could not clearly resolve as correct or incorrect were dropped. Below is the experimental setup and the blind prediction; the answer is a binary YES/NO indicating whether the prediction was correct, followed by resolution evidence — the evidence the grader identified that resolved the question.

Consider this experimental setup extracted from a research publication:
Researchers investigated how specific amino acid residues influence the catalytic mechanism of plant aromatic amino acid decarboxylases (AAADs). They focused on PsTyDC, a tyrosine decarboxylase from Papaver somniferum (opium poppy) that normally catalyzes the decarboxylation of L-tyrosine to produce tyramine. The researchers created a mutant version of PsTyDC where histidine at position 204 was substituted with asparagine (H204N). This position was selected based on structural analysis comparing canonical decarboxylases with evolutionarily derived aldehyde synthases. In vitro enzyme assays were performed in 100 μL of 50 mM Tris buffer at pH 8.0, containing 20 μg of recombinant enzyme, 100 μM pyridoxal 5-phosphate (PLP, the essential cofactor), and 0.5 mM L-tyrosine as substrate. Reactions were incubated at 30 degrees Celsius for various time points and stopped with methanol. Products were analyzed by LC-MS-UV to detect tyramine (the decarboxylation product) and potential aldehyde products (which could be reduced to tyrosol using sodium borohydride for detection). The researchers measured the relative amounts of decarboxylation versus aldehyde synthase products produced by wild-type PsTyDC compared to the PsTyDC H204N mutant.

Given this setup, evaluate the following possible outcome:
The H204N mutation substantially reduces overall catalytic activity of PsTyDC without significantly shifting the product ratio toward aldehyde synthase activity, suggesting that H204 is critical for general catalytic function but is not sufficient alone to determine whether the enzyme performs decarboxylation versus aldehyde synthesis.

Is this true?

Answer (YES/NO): NO